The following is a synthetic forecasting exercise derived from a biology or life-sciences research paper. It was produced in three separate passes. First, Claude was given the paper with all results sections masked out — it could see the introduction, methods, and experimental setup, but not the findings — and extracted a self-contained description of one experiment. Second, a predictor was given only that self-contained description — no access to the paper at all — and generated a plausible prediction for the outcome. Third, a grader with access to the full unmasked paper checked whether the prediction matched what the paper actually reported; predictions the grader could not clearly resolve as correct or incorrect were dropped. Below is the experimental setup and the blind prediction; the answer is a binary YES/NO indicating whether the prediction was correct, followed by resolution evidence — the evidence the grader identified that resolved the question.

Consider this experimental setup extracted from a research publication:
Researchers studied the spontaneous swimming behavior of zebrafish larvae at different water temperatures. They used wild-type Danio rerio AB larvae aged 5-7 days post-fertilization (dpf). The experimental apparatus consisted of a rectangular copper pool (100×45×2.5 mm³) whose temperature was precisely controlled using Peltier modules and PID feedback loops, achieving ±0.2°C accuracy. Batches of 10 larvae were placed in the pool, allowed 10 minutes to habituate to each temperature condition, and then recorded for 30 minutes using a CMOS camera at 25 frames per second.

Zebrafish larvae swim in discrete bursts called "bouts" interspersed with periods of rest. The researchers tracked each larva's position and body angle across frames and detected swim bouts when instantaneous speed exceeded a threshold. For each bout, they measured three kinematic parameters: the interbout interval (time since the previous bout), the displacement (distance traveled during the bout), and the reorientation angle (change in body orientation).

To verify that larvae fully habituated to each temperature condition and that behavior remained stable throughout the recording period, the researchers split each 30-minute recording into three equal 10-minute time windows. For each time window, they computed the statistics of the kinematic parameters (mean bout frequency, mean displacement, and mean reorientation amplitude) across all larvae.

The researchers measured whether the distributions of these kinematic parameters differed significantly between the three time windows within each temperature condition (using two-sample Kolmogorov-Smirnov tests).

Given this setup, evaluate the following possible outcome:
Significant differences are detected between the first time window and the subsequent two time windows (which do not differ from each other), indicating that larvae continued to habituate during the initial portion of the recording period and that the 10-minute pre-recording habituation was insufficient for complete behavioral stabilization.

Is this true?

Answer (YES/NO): NO